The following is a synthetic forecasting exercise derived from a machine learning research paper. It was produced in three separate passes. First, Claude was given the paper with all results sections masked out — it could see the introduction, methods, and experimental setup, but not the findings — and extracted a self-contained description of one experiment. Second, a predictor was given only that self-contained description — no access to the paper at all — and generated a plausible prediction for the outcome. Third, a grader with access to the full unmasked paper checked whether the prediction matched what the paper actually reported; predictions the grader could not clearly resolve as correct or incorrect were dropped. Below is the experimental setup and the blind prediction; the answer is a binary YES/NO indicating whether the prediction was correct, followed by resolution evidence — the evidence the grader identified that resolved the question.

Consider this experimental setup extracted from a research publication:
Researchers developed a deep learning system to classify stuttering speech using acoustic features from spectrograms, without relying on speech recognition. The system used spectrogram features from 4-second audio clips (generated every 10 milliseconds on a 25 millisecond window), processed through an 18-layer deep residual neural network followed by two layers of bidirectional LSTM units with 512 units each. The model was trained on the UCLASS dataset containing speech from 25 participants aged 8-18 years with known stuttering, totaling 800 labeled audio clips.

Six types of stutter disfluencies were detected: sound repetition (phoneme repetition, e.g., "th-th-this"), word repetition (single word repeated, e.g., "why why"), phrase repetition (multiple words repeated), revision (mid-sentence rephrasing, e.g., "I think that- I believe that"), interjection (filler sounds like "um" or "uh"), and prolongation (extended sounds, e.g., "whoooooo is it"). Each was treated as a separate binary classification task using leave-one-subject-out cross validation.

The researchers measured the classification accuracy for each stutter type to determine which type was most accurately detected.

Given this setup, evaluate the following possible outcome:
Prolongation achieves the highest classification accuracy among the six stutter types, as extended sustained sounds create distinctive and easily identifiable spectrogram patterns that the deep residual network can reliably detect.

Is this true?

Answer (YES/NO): NO